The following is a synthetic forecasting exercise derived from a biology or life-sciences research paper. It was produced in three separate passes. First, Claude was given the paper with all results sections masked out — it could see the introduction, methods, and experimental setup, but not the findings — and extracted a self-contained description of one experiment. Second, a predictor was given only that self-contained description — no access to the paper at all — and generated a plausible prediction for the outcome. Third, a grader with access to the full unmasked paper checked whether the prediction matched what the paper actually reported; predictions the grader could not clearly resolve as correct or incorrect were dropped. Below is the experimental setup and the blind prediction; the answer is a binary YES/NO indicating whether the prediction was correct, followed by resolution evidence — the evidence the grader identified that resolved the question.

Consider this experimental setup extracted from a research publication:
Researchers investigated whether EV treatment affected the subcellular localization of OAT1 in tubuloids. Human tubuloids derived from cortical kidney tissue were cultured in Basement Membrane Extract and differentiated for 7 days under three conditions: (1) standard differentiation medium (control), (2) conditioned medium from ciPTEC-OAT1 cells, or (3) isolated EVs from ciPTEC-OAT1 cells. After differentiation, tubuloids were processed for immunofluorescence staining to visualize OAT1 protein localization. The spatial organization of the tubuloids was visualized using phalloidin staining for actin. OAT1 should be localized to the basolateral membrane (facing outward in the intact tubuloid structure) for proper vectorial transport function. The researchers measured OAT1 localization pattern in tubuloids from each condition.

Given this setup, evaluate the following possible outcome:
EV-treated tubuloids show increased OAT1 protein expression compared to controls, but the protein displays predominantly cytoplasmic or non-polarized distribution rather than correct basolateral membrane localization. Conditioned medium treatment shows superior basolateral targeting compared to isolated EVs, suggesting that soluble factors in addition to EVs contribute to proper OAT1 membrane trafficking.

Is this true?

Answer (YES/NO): NO